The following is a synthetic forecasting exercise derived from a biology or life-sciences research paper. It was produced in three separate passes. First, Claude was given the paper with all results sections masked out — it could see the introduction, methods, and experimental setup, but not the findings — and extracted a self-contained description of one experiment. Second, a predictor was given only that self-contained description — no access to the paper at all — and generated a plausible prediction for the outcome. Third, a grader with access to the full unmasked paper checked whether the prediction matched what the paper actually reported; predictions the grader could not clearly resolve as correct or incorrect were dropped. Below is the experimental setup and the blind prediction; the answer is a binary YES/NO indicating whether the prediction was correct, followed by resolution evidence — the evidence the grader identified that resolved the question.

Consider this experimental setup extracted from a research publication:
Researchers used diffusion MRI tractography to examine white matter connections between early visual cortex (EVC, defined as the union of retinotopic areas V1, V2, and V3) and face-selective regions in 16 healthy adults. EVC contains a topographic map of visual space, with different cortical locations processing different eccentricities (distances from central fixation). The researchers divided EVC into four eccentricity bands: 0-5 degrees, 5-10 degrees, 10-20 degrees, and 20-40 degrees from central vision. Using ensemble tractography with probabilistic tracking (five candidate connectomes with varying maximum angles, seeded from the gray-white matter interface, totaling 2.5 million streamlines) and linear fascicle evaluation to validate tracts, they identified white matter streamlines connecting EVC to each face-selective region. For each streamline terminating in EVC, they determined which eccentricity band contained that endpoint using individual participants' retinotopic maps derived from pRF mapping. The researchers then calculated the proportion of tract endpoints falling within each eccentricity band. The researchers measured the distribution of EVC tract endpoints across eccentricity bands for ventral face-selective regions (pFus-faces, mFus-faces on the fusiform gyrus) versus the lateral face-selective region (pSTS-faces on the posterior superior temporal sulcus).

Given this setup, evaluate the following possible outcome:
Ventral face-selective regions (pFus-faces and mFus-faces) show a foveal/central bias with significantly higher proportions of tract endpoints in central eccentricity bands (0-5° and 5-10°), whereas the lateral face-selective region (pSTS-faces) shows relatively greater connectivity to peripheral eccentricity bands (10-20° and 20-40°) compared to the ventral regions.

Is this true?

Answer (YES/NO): YES